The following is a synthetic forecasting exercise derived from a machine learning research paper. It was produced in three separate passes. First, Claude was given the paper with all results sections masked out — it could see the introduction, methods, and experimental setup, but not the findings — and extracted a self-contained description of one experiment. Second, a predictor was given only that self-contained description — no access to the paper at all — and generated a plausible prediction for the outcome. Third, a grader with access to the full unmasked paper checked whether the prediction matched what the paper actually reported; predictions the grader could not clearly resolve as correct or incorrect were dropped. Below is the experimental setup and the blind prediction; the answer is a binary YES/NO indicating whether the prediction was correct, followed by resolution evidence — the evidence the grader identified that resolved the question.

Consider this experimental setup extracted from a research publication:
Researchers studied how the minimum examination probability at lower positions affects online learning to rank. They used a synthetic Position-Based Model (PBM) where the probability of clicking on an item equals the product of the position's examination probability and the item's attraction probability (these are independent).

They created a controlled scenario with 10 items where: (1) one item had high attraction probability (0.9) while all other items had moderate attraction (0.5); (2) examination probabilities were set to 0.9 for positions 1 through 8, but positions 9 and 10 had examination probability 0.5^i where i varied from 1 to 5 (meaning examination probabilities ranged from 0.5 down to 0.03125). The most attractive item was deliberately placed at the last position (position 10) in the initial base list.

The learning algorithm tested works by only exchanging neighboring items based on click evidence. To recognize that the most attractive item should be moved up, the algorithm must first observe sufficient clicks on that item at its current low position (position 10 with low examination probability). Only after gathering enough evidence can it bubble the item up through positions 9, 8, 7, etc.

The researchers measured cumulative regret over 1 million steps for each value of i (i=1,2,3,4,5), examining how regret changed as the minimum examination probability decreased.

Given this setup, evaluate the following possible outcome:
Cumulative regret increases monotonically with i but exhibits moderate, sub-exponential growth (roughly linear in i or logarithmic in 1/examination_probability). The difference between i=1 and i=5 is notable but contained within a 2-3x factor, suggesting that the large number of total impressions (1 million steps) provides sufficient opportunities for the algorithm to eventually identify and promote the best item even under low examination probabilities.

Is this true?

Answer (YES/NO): NO